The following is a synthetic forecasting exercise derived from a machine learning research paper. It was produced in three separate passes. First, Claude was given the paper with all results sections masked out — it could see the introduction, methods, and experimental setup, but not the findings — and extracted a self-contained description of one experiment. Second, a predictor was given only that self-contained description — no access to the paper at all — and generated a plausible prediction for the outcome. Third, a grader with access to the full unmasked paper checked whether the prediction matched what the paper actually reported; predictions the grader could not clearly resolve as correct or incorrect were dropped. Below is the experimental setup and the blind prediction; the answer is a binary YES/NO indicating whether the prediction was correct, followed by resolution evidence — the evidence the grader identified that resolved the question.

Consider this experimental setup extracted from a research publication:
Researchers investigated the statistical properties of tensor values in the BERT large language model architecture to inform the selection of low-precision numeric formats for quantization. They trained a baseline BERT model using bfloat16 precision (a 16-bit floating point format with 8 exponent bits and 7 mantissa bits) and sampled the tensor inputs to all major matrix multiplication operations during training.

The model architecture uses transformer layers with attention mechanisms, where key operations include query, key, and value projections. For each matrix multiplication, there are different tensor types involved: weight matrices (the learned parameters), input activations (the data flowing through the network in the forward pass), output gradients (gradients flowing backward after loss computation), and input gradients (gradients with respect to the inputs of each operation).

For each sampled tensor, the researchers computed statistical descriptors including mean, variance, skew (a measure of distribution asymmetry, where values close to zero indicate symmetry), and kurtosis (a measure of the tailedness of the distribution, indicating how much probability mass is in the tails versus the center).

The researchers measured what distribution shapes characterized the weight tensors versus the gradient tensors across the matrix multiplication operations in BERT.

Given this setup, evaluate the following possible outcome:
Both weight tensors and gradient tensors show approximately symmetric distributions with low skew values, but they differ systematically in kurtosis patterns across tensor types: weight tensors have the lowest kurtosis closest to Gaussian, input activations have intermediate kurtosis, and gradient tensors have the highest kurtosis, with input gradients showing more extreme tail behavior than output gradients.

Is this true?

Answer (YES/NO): NO